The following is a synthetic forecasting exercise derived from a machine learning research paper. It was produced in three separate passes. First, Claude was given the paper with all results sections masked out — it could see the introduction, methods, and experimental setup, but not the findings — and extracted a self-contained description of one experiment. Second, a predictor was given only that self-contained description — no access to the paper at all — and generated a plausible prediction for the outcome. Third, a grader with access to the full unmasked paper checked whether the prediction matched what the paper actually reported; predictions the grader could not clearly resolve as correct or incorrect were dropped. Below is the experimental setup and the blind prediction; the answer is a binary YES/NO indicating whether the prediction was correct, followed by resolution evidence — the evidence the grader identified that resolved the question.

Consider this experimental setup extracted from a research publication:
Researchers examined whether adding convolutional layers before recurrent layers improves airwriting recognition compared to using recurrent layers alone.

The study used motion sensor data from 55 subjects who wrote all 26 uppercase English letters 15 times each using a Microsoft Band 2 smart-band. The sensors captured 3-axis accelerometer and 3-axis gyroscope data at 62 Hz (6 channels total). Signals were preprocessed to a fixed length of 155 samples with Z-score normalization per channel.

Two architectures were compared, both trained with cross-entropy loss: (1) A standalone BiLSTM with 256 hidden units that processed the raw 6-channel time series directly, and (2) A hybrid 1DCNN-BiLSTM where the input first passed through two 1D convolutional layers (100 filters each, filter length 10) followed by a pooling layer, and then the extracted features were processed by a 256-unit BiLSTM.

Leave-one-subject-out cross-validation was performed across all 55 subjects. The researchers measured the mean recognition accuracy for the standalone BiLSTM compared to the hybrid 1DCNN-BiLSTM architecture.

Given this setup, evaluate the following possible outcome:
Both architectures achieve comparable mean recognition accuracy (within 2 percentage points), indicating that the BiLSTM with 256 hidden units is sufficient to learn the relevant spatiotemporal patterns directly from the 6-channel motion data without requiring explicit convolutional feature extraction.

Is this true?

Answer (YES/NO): NO